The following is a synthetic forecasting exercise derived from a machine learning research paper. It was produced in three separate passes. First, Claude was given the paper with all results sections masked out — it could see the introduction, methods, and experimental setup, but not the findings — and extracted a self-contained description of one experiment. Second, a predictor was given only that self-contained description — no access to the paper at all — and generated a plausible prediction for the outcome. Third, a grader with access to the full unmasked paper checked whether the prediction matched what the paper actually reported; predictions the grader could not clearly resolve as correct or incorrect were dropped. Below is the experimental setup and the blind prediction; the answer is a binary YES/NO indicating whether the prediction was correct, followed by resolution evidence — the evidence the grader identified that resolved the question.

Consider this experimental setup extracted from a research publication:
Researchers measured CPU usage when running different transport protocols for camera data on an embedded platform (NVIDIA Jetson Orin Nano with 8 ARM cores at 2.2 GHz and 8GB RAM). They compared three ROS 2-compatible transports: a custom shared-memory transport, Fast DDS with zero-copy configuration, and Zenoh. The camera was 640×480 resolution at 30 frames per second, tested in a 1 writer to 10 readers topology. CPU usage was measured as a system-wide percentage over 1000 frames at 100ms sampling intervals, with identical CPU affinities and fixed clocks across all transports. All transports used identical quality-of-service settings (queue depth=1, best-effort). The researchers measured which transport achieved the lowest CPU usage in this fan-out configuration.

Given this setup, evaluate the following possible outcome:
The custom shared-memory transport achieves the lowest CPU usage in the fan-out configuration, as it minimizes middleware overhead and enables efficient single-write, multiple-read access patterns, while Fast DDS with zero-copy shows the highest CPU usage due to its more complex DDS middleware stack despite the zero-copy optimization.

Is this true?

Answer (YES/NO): NO